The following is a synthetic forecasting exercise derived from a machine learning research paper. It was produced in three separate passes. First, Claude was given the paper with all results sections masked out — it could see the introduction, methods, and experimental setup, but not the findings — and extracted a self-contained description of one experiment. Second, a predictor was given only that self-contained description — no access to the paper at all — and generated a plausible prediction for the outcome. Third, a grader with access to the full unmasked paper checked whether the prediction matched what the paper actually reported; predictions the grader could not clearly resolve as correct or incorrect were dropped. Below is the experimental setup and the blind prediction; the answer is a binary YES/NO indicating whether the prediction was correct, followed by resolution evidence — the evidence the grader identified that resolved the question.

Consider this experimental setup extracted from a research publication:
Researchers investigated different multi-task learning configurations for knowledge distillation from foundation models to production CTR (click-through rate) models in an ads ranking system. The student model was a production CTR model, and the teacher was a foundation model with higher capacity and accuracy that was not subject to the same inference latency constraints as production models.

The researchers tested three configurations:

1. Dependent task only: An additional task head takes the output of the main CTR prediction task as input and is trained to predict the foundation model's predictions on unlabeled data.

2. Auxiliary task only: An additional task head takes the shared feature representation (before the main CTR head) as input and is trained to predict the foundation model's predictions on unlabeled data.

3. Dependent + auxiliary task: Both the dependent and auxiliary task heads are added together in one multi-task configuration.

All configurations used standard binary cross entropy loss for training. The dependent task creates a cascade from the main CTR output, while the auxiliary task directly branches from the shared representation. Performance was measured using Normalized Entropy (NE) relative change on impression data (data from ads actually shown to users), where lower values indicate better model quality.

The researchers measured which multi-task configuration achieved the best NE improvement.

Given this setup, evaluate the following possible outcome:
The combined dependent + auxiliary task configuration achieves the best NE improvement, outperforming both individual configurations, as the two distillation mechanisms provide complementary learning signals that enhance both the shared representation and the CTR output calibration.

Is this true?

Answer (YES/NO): YES